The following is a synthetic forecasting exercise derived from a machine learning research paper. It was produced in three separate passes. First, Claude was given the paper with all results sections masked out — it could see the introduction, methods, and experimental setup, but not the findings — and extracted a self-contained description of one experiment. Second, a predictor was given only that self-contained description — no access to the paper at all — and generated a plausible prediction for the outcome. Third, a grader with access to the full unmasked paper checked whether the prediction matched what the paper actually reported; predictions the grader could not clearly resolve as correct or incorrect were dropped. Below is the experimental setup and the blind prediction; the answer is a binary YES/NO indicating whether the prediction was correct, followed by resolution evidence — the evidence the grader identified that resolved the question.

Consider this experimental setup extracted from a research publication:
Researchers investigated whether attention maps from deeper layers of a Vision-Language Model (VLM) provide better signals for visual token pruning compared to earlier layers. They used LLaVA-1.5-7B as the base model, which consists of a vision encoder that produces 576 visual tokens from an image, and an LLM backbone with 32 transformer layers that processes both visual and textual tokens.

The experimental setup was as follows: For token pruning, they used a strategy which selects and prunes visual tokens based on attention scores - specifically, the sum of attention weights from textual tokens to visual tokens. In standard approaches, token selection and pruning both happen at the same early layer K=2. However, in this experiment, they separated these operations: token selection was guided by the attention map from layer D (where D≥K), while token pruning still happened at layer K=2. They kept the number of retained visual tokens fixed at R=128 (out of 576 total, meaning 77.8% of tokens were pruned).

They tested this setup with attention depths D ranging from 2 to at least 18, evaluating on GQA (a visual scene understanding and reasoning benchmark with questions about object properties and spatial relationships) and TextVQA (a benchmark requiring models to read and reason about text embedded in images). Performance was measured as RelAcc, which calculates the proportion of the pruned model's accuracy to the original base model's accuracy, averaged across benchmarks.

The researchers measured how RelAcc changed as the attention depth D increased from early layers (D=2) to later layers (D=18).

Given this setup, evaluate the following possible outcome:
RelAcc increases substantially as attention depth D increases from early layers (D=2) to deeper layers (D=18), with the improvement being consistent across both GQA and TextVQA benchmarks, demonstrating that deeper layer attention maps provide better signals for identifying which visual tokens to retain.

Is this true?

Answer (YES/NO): YES